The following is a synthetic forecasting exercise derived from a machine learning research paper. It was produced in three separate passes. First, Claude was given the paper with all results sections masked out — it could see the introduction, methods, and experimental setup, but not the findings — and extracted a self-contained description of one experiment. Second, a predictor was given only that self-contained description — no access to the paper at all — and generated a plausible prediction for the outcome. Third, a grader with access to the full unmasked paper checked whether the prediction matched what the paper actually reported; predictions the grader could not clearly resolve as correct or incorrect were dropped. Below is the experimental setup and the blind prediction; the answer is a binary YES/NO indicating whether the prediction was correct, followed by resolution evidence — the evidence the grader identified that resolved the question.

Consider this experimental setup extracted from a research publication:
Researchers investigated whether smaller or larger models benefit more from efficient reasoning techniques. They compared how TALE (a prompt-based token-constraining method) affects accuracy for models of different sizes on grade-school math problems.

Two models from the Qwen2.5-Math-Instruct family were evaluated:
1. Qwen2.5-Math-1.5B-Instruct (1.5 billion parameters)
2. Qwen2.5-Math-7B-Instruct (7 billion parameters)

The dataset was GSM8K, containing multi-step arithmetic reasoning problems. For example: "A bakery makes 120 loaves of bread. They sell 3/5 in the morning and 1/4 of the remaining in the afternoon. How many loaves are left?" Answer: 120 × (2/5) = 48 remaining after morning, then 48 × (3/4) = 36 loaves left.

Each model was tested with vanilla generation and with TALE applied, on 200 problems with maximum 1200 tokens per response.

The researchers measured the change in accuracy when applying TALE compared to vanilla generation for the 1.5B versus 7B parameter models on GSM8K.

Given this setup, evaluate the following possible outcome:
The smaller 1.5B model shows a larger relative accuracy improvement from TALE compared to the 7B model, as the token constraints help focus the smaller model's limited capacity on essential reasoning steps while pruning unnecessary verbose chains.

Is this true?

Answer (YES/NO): NO